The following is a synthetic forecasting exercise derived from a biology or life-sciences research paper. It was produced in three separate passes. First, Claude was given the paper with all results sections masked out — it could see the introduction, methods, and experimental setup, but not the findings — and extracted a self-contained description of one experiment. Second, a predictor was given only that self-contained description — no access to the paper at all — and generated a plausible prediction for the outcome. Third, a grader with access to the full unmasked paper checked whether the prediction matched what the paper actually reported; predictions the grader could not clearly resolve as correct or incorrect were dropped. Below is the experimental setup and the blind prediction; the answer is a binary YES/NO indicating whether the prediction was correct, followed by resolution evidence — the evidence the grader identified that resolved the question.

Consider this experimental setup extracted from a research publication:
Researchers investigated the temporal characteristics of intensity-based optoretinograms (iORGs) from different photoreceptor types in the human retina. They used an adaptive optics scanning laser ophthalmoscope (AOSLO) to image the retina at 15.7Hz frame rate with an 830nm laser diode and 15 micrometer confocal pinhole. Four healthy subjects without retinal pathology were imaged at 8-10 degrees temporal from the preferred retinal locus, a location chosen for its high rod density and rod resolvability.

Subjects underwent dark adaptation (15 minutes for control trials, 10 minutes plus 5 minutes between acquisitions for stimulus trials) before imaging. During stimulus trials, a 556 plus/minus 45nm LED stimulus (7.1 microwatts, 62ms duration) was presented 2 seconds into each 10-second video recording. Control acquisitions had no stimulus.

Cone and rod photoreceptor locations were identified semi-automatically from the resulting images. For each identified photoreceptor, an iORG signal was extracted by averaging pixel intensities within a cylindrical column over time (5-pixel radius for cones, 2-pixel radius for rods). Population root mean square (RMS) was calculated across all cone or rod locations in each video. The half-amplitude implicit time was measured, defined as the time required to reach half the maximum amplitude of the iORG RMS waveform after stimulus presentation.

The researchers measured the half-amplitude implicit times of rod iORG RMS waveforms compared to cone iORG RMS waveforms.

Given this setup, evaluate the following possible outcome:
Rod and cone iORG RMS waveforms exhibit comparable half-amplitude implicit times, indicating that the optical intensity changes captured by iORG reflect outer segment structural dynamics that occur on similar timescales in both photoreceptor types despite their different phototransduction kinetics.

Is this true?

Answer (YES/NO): NO